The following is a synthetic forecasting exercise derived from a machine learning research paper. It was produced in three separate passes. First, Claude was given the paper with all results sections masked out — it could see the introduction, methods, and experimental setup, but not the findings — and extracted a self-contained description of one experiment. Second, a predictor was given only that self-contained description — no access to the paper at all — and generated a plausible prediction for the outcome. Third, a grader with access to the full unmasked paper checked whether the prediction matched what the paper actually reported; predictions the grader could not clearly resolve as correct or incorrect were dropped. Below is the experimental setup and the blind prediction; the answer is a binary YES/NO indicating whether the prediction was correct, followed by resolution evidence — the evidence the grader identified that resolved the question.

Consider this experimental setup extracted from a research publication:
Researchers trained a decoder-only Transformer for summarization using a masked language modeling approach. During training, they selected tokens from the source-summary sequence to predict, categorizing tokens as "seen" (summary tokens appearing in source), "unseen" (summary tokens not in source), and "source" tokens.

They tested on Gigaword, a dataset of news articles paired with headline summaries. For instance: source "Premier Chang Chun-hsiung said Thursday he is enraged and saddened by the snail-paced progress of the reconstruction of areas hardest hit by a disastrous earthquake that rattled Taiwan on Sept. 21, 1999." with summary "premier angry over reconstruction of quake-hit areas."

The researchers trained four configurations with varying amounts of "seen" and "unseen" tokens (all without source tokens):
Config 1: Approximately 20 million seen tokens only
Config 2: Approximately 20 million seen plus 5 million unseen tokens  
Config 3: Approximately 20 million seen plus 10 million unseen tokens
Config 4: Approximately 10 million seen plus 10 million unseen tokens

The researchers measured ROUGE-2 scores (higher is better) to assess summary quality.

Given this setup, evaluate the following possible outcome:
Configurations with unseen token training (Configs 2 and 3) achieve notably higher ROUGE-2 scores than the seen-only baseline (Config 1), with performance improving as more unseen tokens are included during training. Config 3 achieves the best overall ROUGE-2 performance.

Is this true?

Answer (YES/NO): YES